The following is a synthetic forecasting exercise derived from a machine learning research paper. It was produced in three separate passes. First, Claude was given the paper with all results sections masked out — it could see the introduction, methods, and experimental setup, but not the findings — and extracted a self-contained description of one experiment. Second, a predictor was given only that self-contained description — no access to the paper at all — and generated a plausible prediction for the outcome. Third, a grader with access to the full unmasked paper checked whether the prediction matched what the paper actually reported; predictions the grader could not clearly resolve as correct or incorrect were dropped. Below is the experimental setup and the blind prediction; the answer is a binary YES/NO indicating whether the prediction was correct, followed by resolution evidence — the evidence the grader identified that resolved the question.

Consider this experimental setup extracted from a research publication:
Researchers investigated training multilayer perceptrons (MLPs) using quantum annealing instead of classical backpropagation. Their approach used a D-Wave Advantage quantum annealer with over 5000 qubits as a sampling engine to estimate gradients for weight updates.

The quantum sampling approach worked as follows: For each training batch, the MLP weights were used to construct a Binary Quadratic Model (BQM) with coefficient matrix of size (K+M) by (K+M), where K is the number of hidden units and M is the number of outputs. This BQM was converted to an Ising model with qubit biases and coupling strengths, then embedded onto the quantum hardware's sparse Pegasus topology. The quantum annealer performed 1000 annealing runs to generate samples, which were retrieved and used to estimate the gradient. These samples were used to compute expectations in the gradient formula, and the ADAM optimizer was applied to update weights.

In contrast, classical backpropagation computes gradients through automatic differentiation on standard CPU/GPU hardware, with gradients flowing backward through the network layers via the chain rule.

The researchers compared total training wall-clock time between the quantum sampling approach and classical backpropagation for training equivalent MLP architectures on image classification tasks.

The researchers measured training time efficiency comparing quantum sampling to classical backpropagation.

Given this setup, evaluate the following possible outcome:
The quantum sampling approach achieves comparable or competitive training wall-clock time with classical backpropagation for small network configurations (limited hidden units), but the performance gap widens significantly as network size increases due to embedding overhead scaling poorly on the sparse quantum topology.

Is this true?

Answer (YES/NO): NO